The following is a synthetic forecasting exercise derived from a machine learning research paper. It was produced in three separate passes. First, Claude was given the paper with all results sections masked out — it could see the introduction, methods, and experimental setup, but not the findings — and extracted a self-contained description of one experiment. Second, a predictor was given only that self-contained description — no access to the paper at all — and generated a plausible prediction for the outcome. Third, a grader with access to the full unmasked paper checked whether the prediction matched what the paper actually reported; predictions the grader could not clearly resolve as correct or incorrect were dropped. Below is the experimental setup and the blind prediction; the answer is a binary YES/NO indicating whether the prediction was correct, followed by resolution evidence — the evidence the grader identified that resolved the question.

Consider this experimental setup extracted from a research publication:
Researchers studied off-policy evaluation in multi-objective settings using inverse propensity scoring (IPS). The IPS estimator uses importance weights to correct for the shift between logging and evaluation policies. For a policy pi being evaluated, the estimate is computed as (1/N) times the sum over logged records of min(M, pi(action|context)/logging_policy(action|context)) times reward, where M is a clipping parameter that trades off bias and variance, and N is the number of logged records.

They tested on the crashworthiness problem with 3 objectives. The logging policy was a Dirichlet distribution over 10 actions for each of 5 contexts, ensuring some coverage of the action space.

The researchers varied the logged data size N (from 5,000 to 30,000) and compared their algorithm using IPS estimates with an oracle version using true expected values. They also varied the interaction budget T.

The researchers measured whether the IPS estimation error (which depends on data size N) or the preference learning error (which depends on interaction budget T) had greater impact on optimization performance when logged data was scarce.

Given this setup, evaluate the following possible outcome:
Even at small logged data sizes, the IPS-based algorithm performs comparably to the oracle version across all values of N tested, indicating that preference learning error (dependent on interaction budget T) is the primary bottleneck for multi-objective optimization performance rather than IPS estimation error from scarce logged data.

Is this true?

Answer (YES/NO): NO